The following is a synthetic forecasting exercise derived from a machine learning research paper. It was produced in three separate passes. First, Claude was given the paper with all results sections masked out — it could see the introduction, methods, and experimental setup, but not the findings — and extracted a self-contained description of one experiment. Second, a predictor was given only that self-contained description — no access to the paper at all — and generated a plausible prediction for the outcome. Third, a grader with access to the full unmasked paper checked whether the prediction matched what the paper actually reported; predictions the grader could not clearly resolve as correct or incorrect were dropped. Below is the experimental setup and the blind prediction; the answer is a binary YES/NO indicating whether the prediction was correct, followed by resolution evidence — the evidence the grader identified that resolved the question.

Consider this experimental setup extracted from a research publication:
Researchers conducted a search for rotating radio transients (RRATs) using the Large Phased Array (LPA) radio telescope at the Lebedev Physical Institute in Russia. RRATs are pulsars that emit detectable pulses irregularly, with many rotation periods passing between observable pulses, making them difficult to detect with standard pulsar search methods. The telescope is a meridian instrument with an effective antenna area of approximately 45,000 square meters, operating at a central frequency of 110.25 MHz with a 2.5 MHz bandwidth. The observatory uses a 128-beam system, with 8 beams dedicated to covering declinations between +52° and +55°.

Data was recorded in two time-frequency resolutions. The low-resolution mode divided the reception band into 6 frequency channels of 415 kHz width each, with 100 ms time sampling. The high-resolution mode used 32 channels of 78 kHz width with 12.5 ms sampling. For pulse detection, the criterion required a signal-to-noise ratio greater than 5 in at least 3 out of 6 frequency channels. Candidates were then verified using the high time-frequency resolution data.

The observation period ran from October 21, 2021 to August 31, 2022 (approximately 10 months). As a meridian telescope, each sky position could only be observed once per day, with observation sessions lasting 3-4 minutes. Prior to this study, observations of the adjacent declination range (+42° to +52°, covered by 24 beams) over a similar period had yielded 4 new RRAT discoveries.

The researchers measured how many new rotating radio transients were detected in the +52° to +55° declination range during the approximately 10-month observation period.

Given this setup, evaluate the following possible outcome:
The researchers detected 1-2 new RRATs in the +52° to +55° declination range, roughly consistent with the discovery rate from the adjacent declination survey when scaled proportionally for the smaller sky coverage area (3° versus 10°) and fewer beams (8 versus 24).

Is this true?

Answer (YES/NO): YES